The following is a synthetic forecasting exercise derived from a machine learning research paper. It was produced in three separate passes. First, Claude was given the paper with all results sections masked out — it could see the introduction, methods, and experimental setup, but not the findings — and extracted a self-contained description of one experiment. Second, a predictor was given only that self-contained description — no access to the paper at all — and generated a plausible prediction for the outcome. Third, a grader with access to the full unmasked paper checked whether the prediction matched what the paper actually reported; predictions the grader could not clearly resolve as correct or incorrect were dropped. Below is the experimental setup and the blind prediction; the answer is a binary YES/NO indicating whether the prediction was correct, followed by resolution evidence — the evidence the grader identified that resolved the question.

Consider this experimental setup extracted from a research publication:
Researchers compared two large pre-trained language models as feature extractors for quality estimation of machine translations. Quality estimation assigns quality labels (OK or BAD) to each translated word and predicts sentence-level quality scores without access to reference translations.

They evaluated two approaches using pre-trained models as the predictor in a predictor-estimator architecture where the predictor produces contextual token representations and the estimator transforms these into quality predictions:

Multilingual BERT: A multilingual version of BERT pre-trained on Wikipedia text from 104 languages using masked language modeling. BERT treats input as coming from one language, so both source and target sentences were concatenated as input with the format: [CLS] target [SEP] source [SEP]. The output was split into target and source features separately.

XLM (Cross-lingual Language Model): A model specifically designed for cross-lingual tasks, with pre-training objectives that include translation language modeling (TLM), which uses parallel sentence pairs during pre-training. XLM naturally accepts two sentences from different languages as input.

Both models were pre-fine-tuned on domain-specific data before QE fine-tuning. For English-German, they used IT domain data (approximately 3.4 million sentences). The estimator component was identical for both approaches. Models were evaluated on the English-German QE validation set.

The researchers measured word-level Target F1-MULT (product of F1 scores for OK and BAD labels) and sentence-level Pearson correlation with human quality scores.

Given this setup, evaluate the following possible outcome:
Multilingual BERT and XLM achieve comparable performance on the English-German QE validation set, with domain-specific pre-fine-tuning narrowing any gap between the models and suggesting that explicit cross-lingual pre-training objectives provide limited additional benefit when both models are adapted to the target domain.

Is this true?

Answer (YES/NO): NO